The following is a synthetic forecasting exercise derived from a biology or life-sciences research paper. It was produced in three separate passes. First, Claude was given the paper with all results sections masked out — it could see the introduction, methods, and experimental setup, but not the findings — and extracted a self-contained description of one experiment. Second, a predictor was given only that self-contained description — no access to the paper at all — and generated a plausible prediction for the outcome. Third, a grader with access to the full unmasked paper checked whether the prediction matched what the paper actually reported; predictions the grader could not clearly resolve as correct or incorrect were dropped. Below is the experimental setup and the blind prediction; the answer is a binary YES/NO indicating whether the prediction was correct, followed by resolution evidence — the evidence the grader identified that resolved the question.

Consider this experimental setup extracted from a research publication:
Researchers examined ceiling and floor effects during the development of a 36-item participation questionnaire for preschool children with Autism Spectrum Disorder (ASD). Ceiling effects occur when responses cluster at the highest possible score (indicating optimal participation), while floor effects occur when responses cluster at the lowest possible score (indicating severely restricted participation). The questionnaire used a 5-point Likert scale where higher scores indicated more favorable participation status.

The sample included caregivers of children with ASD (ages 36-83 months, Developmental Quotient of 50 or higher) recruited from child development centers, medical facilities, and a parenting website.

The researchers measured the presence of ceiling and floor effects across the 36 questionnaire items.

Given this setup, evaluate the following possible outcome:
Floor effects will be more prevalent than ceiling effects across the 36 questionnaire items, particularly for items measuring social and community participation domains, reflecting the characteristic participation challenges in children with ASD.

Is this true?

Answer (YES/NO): NO